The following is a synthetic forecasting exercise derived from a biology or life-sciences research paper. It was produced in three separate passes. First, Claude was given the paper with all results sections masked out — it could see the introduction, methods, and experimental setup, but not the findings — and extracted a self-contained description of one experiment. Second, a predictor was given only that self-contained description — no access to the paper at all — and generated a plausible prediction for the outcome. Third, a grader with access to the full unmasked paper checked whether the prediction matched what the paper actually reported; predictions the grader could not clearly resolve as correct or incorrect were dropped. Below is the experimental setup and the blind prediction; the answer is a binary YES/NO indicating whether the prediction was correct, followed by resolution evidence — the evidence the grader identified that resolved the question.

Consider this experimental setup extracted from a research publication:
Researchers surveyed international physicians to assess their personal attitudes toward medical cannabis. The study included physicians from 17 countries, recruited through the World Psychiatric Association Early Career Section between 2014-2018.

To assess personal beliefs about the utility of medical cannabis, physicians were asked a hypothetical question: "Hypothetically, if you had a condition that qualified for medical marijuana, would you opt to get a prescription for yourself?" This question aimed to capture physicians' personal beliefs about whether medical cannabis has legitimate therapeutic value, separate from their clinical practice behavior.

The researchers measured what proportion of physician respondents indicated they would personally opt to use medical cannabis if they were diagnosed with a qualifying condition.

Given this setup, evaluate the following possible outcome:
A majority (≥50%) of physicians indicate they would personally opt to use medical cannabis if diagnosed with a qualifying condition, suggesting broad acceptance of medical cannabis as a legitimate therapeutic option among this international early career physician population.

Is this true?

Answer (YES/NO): YES